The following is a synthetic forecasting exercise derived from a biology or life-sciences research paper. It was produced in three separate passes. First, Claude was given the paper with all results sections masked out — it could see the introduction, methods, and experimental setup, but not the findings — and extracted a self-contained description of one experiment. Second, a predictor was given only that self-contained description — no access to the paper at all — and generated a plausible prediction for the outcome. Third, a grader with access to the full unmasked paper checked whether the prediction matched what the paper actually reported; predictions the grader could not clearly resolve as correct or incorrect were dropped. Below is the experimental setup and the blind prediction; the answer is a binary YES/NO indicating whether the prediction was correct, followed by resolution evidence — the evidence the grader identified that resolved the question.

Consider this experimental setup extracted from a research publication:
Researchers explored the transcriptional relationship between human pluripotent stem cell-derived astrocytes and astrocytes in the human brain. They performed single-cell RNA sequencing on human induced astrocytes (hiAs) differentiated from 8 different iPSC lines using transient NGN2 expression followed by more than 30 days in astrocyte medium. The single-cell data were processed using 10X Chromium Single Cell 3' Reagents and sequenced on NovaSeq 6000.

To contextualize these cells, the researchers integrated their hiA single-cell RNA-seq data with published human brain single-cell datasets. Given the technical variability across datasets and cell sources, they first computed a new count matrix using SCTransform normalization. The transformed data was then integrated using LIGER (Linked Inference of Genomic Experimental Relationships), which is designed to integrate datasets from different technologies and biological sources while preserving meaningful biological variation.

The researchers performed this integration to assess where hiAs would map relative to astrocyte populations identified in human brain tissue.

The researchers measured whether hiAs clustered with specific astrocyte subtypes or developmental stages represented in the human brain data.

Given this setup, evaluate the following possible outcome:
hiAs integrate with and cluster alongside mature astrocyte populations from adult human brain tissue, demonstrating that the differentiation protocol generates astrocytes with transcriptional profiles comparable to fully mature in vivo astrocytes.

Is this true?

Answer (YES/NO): NO